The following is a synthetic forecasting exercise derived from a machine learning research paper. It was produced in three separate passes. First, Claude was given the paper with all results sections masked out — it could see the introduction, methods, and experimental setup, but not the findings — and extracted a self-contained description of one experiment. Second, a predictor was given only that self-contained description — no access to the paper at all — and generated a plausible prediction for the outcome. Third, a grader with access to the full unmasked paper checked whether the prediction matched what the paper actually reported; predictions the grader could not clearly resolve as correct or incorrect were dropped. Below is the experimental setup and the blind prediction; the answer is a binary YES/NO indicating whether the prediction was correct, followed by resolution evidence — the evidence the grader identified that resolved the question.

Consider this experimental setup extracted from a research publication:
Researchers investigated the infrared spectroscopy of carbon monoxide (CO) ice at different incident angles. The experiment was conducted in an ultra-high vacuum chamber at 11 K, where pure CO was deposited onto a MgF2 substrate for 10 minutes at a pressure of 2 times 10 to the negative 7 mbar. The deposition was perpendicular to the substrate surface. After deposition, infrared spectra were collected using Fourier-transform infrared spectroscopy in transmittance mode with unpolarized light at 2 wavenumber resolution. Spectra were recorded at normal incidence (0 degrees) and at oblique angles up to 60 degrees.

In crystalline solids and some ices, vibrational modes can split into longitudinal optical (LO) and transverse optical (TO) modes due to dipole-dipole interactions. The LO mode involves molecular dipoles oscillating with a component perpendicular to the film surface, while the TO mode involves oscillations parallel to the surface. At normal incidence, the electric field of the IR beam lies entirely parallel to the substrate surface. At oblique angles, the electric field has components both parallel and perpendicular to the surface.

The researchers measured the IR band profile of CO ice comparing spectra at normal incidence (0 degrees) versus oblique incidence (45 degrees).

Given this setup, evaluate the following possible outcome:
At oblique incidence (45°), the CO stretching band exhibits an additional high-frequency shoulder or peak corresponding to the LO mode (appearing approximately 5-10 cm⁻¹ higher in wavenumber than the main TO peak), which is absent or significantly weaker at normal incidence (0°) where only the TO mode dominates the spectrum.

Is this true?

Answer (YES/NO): NO